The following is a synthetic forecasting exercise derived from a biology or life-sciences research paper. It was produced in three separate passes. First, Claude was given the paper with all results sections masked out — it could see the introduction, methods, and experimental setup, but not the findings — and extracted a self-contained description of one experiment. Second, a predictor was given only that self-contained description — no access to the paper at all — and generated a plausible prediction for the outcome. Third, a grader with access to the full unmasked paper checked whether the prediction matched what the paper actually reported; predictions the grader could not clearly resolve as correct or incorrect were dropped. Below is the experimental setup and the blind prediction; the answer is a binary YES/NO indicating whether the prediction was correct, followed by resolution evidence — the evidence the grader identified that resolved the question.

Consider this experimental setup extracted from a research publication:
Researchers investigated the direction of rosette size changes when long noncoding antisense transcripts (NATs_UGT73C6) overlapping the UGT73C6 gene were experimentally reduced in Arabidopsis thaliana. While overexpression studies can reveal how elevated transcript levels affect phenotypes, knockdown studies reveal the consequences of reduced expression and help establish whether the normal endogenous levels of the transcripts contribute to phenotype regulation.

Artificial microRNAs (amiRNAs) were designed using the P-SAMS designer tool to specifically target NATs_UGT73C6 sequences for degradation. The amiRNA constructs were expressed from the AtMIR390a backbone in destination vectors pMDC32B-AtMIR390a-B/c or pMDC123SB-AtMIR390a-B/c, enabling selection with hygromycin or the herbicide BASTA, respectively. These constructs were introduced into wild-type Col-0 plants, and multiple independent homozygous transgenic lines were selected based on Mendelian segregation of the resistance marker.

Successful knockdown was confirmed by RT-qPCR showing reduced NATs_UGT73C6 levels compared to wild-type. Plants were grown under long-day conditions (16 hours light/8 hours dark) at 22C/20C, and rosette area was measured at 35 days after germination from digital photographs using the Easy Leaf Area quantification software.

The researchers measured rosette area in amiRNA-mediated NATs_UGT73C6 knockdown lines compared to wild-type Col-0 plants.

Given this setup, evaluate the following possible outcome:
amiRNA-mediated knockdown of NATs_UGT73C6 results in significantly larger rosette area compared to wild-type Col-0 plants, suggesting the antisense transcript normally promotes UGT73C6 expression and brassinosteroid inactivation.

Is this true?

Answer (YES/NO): NO